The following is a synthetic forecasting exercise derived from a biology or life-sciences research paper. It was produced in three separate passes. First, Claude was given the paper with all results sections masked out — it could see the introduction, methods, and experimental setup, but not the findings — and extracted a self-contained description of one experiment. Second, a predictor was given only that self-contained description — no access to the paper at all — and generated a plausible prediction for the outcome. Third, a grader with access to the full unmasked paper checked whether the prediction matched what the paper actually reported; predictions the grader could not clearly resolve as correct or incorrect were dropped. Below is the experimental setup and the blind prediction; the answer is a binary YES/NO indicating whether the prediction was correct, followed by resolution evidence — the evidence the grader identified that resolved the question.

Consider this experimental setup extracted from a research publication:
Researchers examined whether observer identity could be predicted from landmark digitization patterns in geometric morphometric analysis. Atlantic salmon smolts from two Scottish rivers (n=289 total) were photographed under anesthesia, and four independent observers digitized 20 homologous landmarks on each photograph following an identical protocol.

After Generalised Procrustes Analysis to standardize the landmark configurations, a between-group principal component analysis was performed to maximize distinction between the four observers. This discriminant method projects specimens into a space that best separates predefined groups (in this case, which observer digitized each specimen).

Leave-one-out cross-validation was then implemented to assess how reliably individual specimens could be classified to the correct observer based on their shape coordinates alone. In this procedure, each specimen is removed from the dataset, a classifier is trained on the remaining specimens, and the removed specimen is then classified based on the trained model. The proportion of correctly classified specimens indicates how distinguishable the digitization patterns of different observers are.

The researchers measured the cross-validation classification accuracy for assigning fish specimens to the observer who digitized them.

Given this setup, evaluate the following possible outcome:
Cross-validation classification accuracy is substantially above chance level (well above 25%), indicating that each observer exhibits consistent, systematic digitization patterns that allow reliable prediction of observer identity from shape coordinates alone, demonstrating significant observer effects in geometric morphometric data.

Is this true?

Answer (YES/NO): YES